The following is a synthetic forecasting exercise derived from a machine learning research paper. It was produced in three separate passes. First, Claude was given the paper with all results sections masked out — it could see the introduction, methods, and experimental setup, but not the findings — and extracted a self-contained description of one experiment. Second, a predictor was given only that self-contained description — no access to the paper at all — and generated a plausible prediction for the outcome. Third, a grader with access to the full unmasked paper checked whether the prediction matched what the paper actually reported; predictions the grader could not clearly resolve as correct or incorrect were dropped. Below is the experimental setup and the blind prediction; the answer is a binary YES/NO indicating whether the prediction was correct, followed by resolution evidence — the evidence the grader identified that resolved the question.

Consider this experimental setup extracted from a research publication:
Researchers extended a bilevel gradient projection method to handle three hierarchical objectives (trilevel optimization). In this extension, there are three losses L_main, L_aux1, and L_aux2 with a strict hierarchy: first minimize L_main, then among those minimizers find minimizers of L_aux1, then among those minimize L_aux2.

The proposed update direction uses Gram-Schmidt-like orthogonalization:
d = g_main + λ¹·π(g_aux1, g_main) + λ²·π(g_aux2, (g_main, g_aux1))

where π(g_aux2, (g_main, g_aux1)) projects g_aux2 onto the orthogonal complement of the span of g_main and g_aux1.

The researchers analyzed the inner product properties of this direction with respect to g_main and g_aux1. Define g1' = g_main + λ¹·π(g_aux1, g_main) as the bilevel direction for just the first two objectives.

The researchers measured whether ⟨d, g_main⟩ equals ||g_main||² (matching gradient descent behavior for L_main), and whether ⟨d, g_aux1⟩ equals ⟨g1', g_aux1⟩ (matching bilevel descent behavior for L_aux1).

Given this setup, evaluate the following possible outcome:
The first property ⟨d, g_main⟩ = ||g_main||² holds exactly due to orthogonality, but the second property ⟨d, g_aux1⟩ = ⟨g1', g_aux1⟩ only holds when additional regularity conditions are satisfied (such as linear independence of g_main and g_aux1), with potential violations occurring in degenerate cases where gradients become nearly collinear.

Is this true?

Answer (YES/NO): NO